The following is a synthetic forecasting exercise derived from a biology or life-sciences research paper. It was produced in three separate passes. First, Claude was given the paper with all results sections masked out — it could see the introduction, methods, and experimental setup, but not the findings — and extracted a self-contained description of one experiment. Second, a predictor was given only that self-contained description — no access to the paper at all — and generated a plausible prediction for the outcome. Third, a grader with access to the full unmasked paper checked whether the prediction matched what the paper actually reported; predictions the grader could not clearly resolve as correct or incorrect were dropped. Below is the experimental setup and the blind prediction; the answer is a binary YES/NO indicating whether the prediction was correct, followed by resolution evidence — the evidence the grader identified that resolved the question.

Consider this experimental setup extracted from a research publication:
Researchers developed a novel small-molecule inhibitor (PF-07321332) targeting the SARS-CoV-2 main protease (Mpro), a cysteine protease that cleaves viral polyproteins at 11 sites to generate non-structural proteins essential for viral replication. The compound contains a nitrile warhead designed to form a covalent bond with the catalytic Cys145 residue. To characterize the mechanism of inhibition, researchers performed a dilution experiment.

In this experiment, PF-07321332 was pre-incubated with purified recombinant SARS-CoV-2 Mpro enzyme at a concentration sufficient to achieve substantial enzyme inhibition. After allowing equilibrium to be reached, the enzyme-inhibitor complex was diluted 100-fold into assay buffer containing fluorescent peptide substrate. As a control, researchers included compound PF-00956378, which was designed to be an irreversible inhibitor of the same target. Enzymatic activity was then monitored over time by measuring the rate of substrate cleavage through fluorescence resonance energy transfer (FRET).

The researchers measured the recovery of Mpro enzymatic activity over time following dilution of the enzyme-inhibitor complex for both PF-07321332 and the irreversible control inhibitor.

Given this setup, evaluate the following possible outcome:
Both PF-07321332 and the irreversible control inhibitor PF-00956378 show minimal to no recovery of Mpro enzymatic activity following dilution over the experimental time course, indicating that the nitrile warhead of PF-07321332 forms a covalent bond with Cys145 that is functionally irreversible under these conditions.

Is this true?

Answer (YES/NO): NO